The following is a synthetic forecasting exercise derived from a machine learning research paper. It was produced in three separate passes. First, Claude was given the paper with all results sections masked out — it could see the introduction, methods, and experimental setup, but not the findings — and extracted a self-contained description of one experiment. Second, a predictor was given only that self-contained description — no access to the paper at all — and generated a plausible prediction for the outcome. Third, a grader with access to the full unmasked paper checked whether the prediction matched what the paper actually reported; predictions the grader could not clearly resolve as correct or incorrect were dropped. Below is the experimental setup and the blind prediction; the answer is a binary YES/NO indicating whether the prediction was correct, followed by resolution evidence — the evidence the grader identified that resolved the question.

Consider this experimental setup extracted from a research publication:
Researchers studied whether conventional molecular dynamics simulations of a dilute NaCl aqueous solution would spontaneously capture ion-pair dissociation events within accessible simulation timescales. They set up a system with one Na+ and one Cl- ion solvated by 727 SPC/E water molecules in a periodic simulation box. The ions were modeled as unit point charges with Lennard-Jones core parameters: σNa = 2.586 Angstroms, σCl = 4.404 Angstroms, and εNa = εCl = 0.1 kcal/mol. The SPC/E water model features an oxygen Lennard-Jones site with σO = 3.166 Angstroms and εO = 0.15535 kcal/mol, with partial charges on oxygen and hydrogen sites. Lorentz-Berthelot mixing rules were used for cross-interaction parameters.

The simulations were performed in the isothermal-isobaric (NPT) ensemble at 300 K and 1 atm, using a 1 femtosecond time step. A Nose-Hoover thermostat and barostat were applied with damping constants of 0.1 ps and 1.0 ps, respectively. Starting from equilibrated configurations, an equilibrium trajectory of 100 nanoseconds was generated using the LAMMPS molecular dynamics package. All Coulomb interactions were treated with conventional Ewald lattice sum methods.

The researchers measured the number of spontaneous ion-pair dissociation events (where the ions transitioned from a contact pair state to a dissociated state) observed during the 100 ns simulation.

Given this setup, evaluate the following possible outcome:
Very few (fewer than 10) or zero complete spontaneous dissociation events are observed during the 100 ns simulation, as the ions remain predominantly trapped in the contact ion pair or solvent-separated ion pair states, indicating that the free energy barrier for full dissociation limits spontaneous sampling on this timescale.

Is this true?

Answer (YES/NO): NO